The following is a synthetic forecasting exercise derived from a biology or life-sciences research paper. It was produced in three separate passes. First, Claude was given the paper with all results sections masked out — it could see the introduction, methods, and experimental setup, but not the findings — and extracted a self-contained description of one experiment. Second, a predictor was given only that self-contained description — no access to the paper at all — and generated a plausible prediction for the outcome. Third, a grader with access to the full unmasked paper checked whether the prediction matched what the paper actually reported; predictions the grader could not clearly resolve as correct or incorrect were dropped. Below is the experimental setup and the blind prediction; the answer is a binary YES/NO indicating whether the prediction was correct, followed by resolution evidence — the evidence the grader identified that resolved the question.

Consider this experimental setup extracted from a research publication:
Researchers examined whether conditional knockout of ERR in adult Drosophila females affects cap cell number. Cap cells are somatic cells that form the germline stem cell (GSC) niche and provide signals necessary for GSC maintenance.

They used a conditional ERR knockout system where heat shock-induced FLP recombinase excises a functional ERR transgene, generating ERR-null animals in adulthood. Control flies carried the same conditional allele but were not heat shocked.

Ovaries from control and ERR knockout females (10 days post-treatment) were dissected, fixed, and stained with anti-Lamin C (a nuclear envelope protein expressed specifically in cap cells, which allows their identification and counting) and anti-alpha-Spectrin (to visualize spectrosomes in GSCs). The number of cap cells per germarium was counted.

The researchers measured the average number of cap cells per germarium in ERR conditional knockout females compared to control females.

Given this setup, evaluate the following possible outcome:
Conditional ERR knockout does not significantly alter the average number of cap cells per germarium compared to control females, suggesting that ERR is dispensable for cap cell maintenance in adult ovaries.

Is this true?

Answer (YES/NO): YES